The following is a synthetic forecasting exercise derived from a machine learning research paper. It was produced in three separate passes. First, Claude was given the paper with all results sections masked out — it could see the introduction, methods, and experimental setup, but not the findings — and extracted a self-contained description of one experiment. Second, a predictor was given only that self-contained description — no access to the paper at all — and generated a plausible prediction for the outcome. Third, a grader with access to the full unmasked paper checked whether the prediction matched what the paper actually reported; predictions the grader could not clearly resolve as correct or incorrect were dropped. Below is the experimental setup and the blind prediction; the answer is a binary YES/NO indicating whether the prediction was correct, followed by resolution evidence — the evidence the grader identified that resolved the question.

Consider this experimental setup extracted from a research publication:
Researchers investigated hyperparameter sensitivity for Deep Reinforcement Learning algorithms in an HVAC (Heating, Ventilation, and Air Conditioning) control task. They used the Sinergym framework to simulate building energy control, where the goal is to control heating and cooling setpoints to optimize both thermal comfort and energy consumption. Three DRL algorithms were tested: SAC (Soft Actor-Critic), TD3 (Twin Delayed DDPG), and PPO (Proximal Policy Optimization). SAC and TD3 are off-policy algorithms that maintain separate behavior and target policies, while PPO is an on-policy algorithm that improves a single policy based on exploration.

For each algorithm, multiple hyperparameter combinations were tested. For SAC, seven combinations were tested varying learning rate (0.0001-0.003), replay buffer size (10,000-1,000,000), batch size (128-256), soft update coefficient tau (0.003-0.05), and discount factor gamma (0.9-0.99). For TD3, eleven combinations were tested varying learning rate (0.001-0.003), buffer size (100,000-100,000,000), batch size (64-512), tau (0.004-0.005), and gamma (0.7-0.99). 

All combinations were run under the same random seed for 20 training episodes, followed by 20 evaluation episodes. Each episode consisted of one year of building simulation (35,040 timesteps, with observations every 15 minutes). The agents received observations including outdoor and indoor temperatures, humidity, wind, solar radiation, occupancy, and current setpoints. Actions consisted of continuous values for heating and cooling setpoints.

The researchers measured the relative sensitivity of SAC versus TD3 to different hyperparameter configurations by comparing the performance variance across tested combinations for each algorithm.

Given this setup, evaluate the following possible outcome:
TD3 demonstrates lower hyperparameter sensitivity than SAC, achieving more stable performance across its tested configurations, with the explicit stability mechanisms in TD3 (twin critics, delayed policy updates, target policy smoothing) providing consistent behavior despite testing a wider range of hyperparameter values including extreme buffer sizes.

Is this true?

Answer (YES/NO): NO